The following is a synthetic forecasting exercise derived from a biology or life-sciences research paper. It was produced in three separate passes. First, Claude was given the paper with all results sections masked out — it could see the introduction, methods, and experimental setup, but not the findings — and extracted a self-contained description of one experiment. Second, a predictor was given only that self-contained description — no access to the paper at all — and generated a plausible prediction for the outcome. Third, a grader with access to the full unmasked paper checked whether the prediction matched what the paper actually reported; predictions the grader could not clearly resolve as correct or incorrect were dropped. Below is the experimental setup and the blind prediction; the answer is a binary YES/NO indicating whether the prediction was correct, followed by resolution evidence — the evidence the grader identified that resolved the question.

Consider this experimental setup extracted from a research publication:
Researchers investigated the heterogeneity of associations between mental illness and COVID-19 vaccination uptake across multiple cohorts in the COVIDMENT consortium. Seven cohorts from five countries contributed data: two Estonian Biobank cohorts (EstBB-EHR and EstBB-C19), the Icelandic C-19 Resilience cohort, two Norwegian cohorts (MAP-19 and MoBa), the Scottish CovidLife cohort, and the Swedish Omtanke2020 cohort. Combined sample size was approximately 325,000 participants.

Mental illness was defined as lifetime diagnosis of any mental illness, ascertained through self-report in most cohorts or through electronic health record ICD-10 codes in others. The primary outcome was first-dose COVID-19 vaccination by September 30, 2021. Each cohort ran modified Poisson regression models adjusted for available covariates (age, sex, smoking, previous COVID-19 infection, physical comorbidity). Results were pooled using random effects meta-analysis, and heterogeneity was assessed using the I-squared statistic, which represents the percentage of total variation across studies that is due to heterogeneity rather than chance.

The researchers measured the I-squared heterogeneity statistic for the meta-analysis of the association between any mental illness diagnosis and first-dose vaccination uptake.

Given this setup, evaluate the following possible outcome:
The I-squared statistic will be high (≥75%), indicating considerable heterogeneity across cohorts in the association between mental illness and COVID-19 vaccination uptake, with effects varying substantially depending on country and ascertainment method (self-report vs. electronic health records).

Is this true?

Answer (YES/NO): YES